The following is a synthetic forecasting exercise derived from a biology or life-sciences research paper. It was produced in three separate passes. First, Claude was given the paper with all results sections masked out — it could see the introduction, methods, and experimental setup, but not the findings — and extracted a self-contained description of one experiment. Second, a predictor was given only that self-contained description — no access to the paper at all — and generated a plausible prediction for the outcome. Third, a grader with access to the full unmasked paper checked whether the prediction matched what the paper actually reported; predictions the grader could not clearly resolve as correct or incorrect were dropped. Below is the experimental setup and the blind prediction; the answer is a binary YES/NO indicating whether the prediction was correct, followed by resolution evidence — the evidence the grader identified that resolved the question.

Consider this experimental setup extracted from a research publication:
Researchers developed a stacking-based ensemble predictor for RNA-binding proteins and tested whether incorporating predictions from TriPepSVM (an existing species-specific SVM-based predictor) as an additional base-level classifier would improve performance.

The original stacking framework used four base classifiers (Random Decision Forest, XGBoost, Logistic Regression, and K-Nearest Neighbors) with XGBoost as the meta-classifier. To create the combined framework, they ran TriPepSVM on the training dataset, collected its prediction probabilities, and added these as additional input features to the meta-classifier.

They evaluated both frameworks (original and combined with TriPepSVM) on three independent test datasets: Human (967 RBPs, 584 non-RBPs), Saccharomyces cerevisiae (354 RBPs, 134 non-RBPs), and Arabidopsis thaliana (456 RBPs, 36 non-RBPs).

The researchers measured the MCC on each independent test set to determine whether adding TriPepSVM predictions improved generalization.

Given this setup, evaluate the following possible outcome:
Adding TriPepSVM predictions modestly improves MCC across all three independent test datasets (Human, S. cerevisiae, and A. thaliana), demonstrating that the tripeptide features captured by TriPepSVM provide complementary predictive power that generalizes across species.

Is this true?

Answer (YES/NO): NO